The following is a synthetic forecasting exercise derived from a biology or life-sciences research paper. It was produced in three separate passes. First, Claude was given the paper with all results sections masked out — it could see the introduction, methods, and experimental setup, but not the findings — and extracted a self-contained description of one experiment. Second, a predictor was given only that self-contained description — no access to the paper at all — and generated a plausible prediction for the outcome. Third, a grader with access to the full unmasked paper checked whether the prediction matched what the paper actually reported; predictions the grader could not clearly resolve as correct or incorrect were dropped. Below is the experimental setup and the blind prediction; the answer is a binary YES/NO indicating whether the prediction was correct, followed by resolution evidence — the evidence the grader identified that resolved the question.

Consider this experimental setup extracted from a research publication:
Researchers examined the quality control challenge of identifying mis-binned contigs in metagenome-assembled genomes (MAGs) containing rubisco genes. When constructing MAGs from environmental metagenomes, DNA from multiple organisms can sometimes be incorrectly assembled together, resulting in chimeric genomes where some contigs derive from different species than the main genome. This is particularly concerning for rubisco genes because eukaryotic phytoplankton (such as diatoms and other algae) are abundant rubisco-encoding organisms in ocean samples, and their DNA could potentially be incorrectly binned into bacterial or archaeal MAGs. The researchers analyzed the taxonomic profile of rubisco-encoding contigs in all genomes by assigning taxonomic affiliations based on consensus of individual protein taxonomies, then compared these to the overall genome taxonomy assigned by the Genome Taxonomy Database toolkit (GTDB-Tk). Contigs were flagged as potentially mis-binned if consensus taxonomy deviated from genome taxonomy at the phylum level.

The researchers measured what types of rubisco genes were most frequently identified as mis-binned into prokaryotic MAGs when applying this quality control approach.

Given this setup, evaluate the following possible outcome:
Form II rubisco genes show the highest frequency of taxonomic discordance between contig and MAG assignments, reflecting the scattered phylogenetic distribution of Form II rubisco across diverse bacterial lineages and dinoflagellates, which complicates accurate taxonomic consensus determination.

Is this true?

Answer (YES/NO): NO